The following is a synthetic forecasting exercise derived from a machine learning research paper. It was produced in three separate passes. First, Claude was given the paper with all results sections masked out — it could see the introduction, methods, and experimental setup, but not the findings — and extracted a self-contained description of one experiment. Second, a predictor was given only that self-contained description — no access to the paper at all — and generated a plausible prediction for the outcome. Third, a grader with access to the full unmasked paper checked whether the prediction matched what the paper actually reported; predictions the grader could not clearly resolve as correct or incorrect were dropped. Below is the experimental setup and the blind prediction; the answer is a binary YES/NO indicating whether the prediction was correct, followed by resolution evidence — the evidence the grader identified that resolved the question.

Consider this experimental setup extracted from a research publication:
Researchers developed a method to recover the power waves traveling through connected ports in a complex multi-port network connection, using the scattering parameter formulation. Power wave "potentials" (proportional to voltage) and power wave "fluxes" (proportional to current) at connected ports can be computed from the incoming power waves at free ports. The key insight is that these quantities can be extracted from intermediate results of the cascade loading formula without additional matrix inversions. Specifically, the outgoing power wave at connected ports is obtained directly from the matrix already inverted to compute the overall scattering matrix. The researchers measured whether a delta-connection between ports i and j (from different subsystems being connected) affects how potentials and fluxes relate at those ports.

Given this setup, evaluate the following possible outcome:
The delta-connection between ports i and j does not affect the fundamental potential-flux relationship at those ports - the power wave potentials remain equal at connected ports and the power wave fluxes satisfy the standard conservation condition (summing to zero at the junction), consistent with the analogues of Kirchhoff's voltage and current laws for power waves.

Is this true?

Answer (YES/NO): YES